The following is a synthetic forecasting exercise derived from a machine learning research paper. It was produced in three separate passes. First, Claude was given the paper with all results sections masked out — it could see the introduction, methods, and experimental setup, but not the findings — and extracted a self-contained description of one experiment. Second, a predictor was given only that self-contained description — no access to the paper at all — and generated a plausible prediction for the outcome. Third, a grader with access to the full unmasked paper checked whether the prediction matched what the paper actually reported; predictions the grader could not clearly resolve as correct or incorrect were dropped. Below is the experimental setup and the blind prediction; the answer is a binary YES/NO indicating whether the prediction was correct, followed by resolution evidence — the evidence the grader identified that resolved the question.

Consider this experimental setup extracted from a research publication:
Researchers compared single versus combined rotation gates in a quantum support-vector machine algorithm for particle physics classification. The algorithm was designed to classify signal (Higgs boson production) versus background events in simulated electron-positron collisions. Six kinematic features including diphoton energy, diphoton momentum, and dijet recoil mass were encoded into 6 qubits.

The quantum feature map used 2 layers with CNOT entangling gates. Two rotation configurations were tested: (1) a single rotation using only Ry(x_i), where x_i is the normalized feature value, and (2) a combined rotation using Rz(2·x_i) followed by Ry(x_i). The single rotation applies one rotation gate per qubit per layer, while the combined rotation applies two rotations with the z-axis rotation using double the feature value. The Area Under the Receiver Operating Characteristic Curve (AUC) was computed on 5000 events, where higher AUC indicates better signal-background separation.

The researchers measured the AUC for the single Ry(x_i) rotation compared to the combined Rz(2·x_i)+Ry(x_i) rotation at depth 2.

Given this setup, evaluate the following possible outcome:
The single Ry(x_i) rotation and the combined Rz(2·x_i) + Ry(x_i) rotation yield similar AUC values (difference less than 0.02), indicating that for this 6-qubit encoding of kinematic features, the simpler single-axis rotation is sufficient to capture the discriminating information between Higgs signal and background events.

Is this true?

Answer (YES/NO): NO